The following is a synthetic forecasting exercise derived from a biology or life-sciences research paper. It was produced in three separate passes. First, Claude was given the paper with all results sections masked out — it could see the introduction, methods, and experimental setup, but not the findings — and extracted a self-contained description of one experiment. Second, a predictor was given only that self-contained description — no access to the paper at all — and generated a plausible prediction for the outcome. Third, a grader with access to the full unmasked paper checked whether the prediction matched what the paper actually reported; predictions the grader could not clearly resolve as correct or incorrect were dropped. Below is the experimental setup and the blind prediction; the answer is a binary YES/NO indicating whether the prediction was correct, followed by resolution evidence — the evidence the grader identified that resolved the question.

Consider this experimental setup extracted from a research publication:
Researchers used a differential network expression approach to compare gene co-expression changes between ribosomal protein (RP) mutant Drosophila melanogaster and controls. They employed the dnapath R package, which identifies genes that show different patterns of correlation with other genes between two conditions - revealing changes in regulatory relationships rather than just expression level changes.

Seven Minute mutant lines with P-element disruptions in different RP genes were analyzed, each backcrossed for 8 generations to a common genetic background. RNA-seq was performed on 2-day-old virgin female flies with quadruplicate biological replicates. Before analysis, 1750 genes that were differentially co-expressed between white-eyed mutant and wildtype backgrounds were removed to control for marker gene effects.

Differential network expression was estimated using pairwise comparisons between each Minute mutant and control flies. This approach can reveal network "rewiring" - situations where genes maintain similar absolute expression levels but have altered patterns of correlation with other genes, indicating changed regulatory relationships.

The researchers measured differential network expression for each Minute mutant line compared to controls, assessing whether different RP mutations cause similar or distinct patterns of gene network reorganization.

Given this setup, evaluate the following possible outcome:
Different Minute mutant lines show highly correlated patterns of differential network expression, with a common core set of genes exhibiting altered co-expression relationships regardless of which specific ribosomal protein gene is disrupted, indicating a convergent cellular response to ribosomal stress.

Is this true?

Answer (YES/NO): NO